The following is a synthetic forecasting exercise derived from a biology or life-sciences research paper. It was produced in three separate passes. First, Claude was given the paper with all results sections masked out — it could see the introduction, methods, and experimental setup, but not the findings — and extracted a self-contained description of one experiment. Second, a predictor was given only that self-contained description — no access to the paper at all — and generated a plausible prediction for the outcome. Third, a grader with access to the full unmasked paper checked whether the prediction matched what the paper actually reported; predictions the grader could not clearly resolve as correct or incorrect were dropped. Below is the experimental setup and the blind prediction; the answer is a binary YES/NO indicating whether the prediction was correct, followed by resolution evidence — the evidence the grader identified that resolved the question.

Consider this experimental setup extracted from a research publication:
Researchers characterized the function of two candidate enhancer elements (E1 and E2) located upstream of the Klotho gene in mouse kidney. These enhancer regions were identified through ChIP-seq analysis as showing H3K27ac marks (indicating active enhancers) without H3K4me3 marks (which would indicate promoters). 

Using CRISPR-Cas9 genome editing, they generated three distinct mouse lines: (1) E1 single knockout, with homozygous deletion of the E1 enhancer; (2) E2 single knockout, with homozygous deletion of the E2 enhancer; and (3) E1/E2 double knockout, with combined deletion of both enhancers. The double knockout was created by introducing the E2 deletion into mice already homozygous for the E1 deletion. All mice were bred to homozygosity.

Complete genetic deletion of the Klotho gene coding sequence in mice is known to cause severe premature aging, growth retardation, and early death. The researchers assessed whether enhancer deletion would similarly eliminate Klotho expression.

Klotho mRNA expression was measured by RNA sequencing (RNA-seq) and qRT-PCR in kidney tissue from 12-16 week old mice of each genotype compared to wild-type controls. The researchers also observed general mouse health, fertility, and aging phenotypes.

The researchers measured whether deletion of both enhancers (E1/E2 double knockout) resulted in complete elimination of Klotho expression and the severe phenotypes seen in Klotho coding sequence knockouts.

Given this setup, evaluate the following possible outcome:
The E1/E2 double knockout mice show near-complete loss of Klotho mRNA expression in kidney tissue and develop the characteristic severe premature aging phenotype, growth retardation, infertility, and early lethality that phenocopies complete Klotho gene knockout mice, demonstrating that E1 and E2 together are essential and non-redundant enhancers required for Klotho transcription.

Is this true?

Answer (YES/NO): NO